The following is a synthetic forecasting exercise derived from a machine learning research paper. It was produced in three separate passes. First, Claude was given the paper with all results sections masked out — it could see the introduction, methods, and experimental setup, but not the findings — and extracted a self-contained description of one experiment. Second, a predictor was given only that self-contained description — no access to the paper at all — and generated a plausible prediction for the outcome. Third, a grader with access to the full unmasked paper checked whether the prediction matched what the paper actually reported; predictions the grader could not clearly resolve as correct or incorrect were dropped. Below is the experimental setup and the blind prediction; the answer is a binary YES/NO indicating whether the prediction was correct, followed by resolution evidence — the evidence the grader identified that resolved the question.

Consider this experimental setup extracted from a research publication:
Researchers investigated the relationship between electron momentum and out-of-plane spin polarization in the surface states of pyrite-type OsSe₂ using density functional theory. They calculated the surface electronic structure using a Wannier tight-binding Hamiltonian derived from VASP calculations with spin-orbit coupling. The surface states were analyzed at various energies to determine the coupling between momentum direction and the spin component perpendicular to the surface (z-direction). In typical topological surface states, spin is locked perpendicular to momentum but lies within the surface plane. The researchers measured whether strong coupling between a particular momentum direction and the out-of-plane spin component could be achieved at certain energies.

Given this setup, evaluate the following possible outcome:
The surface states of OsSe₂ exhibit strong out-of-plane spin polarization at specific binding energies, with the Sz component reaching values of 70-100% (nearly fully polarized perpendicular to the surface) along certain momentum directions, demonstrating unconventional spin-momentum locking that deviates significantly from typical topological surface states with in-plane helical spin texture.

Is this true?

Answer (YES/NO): YES